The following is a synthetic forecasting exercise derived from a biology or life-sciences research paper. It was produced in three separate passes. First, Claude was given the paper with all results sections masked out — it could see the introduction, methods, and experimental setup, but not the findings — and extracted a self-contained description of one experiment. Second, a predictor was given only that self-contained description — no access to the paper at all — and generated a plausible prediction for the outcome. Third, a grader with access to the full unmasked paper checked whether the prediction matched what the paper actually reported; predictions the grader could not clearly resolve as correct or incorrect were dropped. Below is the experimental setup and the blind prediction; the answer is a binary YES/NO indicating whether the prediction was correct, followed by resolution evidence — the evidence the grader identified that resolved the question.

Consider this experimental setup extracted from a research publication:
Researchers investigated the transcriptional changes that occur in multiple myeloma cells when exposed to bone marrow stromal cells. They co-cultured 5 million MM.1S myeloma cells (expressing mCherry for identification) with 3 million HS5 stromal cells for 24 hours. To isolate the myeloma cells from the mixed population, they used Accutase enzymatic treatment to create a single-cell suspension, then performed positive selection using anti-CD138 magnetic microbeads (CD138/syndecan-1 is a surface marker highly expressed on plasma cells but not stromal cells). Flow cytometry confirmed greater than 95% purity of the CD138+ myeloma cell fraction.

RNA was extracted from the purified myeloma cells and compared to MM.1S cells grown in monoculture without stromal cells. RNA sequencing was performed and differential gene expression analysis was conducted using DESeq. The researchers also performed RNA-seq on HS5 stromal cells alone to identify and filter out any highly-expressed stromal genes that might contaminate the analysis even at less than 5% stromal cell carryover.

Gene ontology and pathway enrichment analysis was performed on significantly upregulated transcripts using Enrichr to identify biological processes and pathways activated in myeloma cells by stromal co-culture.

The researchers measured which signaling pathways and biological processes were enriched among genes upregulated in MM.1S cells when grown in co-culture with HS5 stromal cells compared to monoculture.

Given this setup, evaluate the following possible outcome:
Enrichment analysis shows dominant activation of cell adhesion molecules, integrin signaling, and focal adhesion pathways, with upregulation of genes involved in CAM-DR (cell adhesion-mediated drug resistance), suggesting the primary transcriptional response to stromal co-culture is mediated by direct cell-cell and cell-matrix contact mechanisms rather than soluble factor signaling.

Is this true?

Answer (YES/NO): NO